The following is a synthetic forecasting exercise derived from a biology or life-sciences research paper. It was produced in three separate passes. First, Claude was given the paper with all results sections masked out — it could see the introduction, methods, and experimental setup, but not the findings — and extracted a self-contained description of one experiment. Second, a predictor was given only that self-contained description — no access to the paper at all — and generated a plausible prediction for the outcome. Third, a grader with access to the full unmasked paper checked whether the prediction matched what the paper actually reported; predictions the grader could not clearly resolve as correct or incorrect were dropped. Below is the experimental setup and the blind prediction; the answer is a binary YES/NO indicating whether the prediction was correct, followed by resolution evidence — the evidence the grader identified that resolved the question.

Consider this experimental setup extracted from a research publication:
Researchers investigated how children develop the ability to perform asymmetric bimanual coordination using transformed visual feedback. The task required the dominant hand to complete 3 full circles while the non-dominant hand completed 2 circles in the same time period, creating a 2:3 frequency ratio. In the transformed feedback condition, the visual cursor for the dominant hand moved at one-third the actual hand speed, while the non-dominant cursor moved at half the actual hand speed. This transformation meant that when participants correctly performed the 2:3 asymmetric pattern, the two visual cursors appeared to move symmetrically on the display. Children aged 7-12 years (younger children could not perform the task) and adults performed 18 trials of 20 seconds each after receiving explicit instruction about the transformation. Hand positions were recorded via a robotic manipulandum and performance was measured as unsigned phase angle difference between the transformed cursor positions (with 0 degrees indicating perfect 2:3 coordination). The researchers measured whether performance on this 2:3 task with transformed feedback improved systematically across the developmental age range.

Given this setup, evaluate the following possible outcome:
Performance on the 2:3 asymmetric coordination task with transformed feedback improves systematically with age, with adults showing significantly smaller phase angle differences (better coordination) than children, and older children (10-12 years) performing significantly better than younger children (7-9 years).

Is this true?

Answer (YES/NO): NO